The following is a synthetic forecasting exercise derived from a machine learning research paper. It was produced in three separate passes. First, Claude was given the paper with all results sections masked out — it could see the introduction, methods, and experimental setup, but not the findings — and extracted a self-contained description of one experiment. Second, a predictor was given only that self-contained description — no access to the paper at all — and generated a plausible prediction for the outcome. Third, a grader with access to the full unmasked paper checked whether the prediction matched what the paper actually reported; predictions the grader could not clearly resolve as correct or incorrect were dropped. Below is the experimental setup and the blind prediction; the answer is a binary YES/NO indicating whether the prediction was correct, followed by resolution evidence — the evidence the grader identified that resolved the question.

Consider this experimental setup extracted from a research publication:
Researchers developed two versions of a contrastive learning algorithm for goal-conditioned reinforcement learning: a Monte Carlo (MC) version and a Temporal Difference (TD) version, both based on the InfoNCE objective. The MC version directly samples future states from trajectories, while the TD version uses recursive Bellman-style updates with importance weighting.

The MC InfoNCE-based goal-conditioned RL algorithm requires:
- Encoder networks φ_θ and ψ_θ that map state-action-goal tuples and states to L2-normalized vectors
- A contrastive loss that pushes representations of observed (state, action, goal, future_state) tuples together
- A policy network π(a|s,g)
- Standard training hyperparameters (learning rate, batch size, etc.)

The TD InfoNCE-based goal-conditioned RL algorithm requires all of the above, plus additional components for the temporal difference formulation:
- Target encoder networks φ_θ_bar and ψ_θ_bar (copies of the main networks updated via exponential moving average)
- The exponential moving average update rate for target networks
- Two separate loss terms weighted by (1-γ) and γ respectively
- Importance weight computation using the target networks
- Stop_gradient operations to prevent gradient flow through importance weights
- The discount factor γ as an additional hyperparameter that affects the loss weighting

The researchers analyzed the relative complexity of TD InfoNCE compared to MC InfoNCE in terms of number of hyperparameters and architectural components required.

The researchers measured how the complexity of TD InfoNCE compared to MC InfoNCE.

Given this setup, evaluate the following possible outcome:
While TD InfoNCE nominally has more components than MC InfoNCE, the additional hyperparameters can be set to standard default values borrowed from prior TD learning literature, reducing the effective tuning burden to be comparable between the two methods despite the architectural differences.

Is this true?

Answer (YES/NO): NO